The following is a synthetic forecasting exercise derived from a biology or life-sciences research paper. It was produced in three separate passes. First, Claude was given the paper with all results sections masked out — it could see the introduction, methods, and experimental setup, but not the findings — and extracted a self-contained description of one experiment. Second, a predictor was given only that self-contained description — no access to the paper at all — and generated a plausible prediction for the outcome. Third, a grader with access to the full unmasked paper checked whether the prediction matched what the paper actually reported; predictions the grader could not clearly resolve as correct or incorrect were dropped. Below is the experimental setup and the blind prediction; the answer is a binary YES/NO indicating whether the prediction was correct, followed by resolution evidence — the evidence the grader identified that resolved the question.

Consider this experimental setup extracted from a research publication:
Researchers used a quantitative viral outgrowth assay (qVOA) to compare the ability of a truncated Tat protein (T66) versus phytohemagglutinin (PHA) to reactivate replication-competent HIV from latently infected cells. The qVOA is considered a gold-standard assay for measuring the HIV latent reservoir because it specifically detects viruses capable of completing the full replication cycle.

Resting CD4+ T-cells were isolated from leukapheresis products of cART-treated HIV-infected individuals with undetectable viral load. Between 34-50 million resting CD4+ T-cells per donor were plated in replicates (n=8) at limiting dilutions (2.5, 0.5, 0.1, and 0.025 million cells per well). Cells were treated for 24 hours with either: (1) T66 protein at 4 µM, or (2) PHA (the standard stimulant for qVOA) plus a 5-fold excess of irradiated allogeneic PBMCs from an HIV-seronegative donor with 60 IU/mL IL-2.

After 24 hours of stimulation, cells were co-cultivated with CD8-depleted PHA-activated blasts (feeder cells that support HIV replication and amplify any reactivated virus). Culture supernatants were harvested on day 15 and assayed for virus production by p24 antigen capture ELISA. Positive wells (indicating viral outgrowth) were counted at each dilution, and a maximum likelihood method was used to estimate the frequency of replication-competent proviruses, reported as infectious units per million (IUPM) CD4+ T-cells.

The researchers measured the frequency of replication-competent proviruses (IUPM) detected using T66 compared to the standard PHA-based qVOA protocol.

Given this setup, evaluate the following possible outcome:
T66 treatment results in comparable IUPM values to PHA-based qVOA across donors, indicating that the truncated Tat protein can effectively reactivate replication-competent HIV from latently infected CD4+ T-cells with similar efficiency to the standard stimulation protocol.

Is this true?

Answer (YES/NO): NO